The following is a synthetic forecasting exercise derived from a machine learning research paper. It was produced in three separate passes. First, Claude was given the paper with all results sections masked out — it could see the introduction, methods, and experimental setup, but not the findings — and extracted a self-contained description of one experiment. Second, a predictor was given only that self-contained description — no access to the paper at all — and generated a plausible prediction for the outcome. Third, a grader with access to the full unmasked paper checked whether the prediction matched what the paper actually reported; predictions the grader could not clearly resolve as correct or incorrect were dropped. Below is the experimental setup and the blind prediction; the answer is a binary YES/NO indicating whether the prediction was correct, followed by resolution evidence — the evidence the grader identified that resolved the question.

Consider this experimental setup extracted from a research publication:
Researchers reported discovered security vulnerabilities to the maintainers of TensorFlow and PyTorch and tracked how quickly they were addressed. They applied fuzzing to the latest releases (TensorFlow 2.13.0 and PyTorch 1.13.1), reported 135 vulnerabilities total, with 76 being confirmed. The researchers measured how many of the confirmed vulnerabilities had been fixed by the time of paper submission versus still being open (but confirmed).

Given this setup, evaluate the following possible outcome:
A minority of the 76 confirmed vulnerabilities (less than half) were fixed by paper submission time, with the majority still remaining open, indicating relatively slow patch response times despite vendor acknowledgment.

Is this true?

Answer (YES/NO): YES